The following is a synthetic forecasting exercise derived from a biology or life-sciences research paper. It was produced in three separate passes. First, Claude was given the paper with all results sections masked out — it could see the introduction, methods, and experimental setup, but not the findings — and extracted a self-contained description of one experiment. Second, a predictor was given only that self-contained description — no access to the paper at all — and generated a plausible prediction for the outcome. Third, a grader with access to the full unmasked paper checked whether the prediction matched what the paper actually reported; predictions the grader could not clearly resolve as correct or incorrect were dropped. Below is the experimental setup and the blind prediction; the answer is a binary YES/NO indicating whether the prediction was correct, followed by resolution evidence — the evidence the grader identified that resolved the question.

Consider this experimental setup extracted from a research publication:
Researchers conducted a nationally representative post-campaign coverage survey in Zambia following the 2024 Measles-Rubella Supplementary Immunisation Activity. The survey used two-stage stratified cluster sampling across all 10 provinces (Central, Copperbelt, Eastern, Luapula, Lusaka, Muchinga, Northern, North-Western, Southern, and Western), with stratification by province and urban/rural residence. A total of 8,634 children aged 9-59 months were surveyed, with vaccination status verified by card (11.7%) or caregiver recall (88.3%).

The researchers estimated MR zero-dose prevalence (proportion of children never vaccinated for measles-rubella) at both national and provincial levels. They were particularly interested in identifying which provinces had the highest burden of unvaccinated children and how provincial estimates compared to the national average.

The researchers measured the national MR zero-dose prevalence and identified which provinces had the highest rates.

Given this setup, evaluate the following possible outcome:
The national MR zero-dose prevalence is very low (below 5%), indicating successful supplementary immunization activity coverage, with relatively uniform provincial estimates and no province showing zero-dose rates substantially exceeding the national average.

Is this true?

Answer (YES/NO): NO